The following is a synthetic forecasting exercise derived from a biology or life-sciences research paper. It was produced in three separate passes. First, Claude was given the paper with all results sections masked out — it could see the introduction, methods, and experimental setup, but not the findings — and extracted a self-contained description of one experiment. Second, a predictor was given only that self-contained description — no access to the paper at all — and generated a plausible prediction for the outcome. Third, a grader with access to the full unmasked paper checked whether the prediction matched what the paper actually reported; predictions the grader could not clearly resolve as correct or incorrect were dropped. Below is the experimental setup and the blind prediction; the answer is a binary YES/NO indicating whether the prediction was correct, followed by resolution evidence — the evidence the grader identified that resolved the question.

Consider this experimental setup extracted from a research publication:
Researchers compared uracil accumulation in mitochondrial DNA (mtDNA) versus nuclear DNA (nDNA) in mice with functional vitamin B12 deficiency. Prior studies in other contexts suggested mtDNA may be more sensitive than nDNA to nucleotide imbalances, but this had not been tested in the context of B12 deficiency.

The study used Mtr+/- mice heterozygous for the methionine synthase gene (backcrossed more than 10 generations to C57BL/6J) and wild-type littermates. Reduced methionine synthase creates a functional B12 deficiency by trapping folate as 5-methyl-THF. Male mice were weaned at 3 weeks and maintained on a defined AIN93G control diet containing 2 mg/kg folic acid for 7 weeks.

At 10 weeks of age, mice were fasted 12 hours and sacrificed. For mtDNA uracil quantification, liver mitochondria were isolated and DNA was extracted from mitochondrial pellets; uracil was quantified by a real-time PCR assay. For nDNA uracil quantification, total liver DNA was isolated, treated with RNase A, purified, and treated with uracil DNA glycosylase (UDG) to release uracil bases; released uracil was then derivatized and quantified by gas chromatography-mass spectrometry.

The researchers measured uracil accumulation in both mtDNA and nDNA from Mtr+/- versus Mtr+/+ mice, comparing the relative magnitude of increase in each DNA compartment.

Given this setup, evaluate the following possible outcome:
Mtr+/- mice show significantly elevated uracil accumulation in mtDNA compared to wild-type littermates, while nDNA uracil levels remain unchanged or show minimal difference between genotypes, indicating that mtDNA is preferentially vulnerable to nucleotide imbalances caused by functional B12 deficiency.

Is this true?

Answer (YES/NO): YES